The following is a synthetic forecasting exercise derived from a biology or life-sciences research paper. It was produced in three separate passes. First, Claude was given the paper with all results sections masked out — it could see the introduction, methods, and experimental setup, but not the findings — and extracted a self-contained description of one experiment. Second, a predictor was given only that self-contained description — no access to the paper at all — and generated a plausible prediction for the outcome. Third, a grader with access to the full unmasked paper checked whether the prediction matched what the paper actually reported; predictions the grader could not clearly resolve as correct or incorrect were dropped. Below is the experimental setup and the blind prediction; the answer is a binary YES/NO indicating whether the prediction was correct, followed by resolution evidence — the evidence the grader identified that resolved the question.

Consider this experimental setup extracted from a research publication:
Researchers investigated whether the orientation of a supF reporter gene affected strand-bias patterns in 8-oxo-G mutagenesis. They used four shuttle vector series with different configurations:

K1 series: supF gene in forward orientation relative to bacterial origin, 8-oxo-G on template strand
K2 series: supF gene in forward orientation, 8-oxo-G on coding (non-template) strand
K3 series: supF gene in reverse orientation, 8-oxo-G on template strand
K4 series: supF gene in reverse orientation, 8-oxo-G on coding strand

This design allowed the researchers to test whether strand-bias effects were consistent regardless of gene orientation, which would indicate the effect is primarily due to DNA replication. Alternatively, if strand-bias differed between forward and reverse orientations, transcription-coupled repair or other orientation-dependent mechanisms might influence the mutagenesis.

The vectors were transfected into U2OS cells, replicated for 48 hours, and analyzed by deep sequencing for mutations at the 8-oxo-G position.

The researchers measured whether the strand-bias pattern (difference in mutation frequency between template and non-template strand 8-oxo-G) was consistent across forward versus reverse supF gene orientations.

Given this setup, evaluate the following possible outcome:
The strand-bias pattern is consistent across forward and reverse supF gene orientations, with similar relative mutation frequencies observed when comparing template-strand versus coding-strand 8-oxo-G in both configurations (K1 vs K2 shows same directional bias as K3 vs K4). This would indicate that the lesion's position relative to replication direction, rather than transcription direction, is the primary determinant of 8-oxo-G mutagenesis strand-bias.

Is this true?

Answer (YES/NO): NO